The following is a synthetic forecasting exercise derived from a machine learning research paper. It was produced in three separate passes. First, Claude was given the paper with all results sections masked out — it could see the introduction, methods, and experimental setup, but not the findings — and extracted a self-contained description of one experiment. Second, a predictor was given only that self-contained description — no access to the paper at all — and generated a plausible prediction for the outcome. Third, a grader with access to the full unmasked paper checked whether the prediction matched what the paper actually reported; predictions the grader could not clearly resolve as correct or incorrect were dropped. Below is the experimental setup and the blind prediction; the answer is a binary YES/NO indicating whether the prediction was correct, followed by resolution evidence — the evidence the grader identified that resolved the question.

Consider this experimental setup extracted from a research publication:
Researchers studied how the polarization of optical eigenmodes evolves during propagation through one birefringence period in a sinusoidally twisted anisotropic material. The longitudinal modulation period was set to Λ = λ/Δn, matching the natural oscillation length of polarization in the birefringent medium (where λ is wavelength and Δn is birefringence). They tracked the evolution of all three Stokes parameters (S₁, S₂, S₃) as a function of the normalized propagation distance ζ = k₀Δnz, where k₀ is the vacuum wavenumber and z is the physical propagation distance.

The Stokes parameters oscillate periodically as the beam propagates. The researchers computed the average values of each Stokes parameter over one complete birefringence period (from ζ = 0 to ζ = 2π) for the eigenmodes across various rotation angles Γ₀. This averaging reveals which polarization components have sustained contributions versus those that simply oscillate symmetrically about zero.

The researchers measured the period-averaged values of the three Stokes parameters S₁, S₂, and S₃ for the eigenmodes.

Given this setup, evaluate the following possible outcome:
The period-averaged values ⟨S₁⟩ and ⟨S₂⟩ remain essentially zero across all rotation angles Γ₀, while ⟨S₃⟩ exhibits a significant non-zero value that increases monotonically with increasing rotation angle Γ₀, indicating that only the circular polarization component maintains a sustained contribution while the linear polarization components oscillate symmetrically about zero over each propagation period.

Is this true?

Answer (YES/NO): NO